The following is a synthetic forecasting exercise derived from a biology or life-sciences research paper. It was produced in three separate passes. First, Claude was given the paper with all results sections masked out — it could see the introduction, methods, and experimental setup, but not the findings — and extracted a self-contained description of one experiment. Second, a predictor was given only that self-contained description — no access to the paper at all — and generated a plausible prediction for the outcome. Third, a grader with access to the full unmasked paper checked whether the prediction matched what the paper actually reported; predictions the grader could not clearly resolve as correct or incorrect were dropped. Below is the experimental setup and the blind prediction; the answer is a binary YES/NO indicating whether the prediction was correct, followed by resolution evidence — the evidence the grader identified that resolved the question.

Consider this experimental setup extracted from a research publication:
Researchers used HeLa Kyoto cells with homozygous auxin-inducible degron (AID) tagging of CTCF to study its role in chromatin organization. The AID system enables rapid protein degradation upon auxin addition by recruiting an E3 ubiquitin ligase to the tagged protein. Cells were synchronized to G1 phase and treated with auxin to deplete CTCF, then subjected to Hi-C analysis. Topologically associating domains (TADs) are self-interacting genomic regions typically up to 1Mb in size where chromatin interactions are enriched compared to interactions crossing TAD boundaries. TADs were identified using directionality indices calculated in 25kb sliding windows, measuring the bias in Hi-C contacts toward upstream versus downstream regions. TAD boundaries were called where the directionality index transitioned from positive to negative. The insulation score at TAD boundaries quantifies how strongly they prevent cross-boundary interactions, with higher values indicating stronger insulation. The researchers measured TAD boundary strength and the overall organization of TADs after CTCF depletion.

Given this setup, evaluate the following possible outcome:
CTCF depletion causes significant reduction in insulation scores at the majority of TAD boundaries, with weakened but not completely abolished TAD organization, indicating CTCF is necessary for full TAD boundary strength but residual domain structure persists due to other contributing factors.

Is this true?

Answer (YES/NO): YES